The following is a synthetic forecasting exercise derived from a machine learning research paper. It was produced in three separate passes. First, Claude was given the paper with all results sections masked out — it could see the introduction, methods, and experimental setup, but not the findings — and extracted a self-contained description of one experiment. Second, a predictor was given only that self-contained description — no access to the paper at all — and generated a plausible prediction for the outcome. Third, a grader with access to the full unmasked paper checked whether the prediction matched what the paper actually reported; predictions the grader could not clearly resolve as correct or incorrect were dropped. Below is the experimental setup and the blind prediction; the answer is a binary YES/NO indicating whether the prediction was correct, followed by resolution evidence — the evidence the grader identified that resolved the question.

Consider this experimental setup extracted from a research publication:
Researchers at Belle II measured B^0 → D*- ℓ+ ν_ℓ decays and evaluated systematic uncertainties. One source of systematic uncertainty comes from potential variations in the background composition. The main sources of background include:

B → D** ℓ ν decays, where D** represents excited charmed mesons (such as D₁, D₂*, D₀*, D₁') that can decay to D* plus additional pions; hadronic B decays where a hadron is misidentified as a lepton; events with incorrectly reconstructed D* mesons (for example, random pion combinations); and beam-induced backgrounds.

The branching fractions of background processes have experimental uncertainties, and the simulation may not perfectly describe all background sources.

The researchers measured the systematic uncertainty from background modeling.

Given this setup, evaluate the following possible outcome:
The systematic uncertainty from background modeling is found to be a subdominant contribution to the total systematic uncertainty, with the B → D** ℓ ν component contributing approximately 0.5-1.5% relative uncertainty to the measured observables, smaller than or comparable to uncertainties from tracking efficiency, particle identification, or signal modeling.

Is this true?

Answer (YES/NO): NO